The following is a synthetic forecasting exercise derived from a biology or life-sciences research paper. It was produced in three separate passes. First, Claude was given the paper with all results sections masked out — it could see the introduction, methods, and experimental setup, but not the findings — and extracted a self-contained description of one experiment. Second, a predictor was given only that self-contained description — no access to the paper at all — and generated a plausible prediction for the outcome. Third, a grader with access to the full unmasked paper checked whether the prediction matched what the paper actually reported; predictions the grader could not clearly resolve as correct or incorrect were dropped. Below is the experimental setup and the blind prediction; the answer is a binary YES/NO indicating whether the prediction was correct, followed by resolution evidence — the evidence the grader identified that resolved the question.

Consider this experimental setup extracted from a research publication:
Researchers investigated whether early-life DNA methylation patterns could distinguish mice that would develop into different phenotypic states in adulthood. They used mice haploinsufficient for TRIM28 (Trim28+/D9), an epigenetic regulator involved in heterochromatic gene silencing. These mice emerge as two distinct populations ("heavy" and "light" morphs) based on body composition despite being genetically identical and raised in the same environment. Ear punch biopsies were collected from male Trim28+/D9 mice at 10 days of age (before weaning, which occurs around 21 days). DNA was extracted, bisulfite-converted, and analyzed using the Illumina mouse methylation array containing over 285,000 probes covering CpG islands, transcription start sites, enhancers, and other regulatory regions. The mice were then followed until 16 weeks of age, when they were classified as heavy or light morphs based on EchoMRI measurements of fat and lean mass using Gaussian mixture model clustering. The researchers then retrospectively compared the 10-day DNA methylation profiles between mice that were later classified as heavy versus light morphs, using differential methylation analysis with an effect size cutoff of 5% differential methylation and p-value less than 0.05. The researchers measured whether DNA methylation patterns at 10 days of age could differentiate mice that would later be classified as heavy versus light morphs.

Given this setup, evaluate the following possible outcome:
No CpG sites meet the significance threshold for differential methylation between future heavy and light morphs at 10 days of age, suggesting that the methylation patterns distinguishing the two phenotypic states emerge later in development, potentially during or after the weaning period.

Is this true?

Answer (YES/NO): NO